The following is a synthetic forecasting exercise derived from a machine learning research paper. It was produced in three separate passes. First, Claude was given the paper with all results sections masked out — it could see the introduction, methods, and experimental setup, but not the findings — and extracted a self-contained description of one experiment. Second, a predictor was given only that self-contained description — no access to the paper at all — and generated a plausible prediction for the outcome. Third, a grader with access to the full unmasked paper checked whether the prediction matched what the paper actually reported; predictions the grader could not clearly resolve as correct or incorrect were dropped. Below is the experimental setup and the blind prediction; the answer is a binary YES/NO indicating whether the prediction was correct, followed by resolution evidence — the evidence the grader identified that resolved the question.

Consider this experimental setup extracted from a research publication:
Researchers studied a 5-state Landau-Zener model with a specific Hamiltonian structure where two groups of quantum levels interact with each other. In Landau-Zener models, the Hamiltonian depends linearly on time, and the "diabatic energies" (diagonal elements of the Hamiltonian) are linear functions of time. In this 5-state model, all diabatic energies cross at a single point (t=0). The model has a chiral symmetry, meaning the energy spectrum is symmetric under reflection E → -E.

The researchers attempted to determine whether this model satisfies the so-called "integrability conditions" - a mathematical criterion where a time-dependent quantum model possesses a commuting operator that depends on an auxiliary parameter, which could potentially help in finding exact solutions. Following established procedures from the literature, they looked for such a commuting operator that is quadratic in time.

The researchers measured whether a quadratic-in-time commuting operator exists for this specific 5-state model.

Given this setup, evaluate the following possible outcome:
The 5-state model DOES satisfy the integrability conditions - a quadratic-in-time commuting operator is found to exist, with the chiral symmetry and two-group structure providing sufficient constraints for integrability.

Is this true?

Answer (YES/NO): NO